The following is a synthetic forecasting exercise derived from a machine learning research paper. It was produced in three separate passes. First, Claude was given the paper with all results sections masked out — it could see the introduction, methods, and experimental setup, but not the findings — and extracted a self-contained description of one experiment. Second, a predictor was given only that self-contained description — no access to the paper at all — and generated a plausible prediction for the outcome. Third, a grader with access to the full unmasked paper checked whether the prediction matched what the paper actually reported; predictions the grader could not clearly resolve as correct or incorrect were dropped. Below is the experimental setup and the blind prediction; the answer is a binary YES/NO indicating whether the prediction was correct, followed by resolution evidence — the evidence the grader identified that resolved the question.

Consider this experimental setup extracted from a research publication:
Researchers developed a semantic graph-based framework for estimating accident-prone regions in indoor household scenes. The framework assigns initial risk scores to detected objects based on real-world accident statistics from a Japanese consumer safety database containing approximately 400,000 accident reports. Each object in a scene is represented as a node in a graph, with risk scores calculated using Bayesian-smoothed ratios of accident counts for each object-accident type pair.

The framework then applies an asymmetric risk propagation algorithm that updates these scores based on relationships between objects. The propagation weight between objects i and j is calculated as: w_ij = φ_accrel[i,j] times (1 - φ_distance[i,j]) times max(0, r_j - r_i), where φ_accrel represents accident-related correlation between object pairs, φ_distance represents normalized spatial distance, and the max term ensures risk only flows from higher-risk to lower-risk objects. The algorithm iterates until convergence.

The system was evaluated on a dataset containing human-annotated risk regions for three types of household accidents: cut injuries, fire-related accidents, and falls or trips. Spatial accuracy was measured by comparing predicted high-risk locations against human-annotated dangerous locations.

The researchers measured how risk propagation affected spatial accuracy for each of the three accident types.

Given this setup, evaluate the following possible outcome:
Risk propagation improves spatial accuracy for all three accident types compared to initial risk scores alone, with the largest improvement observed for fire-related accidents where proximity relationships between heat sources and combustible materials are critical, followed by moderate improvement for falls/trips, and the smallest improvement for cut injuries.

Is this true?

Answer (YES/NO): NO